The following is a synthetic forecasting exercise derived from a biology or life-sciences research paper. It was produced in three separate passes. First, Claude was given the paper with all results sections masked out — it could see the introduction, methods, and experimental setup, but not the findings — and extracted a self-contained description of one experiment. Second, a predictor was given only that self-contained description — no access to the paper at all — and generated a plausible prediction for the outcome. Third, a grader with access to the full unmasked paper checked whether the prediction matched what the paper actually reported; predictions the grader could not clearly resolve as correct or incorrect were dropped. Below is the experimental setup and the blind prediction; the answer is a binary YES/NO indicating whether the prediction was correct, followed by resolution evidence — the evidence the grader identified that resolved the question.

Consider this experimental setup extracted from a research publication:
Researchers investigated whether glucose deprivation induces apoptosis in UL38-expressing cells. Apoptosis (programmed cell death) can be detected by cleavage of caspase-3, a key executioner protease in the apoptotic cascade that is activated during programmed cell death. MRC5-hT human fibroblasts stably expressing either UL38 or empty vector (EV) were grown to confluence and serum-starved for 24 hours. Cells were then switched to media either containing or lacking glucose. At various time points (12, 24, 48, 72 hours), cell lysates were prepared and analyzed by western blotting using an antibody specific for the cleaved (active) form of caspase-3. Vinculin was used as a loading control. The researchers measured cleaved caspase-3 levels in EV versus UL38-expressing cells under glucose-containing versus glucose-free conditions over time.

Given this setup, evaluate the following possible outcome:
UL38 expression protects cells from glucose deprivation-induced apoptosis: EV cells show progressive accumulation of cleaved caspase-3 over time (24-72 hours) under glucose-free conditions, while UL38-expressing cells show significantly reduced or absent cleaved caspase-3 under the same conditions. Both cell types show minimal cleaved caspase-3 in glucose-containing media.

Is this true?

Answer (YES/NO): NO